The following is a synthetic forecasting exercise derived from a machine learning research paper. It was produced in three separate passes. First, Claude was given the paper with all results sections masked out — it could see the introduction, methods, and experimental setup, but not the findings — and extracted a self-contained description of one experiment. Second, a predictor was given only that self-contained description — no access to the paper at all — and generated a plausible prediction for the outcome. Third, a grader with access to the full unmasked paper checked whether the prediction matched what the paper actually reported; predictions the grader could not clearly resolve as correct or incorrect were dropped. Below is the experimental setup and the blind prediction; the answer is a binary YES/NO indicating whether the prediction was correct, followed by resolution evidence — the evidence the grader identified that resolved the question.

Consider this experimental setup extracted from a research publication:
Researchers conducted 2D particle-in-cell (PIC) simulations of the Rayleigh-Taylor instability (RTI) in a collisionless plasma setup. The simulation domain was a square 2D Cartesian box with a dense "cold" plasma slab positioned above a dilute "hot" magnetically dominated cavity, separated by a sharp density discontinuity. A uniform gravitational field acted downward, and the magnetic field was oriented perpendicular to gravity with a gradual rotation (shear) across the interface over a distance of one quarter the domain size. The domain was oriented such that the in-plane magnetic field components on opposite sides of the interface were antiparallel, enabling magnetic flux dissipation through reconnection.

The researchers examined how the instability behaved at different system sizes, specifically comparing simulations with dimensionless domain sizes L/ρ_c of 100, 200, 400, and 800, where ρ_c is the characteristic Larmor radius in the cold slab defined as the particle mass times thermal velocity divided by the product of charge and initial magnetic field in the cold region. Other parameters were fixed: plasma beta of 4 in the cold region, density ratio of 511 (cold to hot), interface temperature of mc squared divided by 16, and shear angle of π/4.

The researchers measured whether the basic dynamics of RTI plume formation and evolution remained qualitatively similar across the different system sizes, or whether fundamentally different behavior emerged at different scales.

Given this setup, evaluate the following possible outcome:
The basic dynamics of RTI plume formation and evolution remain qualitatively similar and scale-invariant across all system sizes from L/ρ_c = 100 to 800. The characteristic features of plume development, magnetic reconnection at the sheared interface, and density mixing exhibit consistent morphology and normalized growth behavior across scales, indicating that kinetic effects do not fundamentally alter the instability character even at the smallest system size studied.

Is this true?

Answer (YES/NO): NO